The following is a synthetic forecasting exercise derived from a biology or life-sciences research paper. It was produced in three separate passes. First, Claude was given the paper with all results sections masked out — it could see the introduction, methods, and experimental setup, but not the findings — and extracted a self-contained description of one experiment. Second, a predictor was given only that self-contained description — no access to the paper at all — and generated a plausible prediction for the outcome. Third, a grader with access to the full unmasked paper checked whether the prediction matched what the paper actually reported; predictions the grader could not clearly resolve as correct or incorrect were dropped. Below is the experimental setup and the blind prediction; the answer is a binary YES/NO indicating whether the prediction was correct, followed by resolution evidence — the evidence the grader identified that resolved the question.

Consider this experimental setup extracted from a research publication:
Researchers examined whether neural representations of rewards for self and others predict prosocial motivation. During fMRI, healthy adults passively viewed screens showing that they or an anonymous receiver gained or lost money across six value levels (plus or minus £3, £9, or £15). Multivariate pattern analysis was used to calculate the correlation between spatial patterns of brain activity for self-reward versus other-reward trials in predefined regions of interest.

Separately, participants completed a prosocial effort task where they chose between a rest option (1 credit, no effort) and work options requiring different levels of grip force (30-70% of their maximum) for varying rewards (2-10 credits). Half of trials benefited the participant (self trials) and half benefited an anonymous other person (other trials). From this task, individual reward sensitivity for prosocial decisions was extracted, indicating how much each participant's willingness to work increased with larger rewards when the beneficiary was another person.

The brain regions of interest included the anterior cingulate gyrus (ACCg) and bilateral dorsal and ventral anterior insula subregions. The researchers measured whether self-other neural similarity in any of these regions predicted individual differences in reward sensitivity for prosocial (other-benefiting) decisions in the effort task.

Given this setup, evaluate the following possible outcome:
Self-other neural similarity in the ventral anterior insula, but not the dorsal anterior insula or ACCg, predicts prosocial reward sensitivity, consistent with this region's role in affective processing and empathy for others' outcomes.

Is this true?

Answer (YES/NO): NO